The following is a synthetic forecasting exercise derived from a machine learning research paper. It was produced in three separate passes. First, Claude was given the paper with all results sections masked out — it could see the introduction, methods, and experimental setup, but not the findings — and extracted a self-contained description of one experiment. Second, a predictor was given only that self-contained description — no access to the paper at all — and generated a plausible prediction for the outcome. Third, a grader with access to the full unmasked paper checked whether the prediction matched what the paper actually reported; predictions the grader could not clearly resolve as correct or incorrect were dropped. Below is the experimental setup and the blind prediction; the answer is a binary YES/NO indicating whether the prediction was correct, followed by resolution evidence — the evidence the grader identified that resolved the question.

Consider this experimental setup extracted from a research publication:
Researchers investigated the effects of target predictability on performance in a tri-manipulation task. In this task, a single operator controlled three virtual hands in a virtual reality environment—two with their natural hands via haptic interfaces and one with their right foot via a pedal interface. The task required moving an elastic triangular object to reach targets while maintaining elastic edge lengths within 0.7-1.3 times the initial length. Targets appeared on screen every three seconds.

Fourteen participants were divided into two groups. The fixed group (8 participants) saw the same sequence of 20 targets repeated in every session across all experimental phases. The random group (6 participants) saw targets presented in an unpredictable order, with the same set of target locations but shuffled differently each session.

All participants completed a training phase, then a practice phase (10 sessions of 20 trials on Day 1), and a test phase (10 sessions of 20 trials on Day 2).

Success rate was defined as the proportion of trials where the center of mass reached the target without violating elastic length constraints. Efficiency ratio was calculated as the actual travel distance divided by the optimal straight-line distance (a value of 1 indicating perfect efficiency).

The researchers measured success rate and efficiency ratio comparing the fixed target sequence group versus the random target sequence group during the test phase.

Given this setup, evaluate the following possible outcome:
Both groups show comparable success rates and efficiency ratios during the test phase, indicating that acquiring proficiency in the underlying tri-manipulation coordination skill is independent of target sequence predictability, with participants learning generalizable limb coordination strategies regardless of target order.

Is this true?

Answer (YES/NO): NO